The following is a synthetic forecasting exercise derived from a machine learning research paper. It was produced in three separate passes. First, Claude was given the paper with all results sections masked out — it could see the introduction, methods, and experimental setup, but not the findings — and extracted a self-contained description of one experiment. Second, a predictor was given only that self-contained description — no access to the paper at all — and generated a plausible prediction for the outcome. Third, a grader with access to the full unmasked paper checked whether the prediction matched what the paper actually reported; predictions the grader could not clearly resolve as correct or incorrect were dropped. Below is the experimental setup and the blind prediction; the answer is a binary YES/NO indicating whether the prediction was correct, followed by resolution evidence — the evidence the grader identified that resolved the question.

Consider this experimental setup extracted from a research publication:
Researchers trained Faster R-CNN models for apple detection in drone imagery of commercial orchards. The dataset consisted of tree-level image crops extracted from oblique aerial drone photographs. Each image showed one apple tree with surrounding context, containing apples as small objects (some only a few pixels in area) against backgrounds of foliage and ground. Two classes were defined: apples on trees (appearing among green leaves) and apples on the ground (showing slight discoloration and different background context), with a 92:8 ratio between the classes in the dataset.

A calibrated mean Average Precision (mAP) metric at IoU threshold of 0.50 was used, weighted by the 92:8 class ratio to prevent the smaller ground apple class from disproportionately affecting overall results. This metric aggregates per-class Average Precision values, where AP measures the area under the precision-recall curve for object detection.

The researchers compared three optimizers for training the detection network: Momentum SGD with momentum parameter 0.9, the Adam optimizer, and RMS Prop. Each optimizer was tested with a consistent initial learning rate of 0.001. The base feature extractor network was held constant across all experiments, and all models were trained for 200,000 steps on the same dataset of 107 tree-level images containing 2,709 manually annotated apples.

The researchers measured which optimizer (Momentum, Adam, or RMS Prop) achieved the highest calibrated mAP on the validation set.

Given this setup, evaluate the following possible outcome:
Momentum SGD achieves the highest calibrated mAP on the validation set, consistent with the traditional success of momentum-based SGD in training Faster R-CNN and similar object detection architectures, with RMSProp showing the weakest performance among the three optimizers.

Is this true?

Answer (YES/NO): NO